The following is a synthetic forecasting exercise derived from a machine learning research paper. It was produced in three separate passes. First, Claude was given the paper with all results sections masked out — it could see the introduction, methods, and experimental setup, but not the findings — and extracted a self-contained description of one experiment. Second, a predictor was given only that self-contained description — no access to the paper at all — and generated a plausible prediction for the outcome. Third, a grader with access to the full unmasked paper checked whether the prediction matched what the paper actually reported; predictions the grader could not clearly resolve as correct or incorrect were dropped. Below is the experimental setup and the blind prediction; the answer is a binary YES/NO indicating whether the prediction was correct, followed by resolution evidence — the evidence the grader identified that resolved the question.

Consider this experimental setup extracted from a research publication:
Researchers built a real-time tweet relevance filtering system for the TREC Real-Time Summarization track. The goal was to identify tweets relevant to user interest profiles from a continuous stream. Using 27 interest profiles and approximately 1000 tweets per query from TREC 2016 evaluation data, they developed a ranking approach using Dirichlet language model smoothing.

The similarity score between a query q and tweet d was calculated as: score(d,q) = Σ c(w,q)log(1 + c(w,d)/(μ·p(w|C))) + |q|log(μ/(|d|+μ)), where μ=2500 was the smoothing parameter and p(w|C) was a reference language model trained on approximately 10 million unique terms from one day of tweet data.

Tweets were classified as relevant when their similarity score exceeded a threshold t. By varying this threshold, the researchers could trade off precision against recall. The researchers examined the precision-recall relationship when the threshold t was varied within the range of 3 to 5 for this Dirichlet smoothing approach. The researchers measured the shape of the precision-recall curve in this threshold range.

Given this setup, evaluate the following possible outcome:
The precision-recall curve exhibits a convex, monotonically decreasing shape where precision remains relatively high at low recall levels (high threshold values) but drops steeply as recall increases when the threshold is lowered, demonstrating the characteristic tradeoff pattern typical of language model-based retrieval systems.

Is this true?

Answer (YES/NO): NO